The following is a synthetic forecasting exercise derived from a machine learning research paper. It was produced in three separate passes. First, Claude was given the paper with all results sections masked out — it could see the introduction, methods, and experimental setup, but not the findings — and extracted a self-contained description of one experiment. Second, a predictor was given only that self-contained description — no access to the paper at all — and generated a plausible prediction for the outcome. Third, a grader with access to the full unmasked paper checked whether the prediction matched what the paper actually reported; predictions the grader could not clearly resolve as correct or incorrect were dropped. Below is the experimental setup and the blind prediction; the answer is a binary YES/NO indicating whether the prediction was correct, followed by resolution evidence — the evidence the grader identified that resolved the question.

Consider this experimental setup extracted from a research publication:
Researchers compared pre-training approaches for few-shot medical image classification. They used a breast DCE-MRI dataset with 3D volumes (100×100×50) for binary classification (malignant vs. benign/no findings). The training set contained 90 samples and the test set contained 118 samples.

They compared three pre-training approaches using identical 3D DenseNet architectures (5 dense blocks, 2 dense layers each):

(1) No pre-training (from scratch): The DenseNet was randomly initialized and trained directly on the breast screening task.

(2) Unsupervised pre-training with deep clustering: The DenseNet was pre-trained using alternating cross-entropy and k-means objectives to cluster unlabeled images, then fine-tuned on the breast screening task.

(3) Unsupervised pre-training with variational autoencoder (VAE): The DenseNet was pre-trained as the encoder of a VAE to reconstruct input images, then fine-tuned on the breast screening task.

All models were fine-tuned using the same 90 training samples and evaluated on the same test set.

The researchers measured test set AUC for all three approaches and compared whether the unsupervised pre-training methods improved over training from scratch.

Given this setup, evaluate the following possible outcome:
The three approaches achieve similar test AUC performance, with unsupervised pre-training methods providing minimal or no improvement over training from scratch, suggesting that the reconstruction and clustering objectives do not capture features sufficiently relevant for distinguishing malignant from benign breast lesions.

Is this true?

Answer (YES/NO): YES